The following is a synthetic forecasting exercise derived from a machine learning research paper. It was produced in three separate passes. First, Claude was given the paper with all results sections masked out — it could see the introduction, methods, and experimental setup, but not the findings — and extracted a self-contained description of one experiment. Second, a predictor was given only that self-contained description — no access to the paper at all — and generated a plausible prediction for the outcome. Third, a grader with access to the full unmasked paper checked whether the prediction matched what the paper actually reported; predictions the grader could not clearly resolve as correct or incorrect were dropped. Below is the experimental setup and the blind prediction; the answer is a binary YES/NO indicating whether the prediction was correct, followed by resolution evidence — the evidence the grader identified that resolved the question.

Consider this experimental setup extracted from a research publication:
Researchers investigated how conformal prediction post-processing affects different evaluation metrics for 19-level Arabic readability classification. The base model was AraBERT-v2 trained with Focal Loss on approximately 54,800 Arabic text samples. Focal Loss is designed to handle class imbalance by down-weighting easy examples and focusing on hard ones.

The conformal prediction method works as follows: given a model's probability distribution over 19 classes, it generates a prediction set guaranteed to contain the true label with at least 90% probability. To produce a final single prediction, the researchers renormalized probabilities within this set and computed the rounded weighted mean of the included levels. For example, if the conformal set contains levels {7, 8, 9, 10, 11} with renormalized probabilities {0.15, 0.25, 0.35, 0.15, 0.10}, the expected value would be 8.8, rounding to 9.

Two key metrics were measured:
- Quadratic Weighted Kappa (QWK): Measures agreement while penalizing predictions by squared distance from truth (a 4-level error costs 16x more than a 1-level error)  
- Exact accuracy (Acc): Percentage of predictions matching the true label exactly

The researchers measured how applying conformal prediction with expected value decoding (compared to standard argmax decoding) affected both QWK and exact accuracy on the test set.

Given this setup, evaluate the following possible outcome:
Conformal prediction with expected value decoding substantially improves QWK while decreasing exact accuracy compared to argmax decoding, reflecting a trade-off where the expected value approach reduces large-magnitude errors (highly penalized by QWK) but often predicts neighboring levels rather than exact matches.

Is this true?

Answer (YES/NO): YES